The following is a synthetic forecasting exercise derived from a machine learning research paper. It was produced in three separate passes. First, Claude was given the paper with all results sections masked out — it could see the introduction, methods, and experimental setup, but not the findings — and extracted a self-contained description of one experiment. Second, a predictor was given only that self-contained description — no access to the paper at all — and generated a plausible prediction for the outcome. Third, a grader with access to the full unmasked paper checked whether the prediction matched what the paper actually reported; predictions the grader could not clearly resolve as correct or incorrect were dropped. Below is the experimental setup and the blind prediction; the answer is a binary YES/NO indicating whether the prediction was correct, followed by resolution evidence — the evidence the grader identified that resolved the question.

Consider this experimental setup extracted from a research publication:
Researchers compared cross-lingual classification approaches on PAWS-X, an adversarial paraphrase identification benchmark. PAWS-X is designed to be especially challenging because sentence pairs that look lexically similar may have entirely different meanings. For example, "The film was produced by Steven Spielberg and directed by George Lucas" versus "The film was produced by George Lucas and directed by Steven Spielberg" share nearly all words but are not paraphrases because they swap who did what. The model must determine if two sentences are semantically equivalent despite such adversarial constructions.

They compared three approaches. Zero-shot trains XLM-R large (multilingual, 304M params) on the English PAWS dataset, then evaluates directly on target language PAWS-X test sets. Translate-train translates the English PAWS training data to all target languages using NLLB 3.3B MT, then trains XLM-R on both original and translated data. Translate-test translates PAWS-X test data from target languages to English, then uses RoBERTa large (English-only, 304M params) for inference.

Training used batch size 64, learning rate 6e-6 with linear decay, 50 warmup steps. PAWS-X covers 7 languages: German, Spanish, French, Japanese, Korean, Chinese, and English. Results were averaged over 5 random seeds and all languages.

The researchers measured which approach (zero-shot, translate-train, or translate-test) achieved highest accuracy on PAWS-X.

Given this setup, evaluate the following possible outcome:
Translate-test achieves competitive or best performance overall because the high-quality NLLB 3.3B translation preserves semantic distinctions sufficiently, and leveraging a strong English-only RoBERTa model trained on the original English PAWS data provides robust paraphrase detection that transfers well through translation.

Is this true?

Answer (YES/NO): NO